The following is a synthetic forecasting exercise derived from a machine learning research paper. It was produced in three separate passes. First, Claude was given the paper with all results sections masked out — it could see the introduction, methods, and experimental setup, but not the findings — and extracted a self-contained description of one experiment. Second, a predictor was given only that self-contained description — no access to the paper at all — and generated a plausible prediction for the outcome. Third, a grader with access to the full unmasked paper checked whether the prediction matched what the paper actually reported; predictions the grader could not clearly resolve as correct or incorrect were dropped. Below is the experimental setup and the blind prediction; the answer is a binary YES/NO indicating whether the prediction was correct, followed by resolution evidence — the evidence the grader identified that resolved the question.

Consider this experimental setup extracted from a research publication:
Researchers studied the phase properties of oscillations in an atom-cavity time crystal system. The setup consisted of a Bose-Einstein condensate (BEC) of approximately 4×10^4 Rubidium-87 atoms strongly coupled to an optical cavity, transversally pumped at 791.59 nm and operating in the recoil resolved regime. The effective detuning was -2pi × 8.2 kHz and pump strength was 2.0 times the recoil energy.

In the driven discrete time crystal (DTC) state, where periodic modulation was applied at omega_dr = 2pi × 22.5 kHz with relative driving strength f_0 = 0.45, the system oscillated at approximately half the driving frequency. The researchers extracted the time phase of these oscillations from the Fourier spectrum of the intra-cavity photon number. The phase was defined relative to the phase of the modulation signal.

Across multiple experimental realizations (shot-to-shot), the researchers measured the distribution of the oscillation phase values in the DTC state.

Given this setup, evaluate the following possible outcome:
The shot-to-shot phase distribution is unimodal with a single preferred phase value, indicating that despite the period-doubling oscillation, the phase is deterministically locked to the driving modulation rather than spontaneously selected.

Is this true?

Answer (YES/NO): NO